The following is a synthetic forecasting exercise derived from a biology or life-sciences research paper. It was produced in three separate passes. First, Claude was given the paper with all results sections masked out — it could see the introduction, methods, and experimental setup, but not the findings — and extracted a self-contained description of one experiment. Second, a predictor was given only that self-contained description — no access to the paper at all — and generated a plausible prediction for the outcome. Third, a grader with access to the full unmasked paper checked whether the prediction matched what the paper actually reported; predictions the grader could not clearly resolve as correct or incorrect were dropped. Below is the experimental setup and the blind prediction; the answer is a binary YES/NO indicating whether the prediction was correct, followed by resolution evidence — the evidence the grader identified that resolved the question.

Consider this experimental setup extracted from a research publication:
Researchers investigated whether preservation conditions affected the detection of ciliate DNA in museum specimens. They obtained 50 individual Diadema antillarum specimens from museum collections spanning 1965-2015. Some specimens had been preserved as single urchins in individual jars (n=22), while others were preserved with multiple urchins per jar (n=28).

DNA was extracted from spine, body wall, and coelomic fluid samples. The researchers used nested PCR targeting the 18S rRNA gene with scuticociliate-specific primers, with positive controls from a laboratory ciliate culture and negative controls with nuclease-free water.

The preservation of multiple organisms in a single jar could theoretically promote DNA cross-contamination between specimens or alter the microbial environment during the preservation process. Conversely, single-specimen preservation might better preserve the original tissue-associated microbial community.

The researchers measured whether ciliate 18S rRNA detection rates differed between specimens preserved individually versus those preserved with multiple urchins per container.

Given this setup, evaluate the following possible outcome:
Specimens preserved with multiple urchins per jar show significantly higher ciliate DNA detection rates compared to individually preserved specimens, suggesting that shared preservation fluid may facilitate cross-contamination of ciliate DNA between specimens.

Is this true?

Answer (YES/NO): NO